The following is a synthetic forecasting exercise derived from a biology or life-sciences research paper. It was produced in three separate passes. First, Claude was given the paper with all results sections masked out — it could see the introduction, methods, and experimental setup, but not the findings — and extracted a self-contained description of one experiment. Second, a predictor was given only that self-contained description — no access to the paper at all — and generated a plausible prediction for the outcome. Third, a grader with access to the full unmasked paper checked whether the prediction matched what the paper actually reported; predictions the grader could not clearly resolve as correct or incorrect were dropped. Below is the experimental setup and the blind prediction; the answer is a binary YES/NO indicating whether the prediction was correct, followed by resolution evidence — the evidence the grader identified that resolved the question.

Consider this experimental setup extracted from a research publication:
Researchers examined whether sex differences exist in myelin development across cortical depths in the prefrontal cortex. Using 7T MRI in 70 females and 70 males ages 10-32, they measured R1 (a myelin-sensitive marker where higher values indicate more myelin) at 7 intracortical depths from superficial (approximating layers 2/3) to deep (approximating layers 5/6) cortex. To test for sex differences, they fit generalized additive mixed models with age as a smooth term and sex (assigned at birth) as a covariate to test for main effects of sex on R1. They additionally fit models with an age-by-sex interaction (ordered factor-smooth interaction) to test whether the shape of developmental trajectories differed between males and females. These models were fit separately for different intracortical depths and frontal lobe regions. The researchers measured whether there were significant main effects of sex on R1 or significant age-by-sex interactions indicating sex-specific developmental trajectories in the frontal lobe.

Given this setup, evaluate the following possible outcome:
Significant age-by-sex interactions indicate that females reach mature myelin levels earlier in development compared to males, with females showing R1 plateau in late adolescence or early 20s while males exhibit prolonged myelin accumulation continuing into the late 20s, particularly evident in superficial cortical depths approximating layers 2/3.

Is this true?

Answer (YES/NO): NO